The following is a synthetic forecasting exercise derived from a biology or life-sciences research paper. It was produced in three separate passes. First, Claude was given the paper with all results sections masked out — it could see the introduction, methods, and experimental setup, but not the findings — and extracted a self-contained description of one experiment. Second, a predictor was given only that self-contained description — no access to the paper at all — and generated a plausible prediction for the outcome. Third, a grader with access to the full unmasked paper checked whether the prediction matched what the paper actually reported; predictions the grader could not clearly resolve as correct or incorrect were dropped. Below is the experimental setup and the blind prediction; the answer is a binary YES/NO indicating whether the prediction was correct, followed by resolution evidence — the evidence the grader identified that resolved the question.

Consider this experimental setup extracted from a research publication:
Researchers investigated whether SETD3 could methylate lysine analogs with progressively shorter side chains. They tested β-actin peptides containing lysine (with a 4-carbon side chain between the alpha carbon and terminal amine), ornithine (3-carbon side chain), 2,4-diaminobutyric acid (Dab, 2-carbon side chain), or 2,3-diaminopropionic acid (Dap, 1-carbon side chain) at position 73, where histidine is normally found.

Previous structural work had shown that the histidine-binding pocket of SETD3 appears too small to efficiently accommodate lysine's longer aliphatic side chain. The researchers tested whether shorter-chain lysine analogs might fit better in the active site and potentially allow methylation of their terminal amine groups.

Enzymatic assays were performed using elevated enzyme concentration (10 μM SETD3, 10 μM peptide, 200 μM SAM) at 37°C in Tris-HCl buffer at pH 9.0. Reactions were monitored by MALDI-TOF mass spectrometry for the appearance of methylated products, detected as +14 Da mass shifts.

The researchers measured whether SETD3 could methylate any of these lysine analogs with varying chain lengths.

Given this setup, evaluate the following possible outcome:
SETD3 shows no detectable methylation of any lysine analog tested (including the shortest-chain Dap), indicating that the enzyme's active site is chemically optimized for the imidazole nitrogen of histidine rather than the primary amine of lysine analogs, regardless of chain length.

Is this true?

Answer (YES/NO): NO